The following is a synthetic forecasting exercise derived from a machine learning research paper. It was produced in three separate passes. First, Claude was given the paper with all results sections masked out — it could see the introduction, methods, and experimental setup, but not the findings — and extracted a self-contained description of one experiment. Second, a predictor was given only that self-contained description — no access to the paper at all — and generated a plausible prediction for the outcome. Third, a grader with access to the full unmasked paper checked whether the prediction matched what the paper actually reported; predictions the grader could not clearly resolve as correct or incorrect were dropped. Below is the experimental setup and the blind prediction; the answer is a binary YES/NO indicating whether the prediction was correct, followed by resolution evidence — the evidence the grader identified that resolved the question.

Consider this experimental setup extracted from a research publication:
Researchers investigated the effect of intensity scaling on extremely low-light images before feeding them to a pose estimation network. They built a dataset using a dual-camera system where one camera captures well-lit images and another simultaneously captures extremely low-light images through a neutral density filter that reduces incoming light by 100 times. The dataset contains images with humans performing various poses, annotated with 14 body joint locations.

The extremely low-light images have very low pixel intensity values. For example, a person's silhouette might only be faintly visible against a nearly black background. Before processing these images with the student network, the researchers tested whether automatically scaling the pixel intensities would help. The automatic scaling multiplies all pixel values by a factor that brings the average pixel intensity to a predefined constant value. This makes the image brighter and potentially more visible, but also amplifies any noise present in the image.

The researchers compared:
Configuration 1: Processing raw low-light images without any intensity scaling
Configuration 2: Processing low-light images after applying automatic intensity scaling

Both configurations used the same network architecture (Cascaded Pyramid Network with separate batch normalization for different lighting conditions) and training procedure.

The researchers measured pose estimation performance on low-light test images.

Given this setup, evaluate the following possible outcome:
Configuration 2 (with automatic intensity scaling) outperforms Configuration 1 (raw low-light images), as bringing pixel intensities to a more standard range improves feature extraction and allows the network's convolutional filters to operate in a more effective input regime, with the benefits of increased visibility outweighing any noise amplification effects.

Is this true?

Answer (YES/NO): YES